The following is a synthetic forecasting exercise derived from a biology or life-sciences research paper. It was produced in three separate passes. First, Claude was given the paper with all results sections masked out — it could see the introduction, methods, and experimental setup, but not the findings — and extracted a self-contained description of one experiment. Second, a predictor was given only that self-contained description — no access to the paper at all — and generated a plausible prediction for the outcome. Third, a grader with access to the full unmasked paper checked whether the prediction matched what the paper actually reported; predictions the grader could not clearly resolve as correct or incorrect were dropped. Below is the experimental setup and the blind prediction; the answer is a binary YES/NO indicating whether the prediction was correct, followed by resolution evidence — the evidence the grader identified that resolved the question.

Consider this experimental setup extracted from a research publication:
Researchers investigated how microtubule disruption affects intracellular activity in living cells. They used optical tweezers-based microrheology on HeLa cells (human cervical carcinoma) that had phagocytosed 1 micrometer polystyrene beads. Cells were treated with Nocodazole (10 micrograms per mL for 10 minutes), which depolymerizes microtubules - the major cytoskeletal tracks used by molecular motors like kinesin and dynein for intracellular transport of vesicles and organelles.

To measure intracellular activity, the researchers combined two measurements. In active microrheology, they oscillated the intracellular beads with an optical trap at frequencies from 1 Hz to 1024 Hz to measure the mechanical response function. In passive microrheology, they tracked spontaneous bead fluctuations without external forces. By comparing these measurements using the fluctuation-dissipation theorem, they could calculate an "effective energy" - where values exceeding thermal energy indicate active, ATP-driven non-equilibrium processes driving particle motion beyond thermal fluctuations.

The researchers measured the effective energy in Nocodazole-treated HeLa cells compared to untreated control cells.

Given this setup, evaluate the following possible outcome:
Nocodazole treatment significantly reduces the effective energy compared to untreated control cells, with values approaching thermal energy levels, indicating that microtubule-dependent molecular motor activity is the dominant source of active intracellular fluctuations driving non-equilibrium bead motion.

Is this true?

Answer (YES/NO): YES